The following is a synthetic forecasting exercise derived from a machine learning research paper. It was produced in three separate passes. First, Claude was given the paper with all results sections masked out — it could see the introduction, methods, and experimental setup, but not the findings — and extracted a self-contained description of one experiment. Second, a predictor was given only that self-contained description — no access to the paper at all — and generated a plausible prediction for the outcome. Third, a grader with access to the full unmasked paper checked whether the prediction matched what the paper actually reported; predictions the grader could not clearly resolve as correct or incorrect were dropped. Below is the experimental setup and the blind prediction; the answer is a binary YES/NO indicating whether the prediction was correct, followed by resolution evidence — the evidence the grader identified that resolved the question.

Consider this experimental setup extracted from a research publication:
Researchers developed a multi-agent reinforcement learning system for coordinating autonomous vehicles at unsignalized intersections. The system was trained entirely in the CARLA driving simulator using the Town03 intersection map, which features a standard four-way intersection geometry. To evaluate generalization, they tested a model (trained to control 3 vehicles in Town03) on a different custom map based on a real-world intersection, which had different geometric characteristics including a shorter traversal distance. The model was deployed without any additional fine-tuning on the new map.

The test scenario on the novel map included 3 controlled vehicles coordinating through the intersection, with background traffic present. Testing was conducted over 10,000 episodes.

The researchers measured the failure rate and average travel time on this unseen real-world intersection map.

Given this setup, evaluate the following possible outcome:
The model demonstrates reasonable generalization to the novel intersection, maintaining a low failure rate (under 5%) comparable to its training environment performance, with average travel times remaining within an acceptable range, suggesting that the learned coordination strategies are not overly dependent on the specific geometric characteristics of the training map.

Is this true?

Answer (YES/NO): YES